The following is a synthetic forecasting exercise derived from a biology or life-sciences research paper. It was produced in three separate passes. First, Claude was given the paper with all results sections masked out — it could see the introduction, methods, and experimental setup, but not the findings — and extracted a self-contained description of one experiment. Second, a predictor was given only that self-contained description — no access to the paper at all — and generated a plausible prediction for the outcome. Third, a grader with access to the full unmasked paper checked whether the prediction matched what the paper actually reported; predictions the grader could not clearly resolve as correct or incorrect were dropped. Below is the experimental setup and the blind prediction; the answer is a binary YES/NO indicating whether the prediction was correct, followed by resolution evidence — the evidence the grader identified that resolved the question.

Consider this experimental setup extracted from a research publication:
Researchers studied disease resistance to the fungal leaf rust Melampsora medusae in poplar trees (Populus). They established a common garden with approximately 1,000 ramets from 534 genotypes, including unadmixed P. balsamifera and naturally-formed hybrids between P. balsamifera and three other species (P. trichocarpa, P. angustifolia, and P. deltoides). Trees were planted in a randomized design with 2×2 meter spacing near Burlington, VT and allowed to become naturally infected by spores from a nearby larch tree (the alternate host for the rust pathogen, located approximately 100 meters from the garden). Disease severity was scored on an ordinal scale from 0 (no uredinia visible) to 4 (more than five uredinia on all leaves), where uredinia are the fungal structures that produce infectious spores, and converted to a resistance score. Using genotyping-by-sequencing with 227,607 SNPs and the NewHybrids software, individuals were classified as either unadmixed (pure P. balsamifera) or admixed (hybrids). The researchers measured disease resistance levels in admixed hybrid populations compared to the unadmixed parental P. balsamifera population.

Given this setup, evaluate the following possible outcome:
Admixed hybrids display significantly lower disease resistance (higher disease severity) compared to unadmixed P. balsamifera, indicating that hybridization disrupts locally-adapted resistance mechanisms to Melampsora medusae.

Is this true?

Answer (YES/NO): YES